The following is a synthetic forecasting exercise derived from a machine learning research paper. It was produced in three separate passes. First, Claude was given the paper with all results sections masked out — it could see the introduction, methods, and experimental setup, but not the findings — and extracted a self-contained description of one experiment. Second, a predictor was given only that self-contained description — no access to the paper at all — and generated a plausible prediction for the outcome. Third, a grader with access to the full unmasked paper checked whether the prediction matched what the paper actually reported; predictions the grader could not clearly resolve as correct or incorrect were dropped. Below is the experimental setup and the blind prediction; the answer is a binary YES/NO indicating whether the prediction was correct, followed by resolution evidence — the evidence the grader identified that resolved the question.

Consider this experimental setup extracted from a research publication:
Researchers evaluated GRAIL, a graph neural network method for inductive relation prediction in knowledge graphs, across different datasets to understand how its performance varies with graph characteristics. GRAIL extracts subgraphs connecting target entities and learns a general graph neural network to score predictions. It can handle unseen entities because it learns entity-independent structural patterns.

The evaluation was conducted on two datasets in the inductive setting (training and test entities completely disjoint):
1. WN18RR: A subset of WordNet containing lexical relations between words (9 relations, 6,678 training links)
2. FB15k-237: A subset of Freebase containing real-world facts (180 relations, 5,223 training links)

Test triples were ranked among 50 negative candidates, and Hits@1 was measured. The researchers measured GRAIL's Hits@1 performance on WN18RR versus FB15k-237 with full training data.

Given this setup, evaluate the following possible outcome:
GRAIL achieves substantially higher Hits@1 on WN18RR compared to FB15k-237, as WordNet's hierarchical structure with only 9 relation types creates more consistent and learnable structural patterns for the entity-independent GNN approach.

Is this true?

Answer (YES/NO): YES